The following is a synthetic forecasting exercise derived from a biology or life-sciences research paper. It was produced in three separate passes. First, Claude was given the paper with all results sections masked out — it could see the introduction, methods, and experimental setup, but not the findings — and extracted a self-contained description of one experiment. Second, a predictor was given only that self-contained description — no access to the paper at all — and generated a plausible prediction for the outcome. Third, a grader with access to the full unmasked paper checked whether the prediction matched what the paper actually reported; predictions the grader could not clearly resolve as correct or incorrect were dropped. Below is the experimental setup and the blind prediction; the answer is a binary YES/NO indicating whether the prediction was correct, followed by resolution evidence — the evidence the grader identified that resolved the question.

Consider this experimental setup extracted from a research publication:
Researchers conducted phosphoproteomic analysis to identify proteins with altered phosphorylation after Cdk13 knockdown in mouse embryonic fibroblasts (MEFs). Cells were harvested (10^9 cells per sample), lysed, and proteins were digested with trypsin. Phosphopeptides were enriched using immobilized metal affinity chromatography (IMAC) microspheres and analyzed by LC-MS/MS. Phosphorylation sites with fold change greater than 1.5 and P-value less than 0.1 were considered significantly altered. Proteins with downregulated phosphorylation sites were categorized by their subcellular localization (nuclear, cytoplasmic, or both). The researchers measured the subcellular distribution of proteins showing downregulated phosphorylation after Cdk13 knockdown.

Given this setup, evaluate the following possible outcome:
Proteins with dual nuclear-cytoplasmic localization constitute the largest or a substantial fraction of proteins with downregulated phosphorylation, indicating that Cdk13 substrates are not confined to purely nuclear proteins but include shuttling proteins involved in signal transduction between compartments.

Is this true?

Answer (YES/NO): NO